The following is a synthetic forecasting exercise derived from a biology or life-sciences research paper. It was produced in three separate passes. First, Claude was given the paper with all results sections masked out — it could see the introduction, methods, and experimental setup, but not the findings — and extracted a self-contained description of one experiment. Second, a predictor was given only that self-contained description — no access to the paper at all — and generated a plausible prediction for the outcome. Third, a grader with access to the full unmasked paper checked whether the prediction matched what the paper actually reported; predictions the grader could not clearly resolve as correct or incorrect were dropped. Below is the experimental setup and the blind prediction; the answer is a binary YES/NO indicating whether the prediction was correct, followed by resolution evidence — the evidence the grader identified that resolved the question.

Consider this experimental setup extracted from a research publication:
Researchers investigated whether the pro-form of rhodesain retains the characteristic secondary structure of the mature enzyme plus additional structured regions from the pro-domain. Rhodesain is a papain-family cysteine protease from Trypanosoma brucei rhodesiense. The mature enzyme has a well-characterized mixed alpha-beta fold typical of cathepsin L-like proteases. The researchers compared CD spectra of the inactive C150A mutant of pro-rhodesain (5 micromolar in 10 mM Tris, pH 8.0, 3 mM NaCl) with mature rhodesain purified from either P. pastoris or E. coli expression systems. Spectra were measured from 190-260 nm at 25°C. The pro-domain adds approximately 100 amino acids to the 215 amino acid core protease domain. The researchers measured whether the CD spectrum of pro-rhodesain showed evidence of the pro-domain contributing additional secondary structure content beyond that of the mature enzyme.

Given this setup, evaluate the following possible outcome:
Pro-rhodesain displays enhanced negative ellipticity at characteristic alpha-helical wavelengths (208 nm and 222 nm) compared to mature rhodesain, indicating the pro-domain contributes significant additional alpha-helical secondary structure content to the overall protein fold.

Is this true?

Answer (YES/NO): NO